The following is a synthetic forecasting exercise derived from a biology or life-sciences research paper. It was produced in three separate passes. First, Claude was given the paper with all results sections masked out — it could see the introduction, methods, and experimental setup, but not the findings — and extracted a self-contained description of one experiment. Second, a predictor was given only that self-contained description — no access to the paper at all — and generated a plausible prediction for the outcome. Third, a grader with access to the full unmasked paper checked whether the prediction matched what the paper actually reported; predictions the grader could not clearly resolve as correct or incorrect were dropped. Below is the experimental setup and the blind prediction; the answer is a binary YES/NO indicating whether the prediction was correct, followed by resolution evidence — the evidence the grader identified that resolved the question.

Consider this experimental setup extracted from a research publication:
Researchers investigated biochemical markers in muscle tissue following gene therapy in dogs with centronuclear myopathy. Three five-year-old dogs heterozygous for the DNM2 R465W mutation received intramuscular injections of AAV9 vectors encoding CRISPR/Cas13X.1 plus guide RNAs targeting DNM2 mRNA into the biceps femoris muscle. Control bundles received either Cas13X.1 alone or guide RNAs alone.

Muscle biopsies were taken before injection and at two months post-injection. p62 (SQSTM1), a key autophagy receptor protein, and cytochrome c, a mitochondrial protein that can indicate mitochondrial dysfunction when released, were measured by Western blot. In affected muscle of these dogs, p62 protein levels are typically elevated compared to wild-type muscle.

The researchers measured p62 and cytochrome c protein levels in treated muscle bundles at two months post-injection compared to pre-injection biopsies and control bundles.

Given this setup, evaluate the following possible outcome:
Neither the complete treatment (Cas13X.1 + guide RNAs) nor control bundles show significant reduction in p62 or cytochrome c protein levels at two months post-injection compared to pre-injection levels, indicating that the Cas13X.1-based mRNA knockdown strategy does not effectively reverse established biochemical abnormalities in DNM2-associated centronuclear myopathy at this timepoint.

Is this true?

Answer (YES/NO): NO